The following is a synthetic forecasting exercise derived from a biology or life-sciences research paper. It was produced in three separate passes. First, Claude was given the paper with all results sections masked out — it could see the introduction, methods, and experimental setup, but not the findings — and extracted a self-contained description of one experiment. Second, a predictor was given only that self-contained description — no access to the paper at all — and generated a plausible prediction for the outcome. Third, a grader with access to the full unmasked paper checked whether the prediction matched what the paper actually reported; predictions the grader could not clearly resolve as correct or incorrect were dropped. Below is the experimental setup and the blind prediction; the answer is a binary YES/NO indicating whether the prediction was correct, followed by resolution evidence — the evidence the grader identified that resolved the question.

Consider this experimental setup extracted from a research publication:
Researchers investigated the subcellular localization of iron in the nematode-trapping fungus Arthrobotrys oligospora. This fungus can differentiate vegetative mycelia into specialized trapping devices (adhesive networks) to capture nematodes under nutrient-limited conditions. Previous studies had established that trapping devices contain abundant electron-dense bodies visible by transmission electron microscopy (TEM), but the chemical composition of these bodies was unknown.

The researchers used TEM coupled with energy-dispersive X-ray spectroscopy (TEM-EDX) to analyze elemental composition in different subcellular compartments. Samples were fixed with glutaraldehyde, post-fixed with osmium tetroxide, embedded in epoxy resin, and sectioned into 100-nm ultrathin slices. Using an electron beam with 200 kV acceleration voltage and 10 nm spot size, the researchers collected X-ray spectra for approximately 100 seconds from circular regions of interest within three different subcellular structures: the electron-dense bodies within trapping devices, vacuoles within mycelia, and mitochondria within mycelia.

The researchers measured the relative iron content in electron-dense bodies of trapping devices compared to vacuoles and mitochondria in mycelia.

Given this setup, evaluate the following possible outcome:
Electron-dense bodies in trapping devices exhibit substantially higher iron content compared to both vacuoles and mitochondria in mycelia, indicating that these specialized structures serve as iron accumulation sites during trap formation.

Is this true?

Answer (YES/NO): YES